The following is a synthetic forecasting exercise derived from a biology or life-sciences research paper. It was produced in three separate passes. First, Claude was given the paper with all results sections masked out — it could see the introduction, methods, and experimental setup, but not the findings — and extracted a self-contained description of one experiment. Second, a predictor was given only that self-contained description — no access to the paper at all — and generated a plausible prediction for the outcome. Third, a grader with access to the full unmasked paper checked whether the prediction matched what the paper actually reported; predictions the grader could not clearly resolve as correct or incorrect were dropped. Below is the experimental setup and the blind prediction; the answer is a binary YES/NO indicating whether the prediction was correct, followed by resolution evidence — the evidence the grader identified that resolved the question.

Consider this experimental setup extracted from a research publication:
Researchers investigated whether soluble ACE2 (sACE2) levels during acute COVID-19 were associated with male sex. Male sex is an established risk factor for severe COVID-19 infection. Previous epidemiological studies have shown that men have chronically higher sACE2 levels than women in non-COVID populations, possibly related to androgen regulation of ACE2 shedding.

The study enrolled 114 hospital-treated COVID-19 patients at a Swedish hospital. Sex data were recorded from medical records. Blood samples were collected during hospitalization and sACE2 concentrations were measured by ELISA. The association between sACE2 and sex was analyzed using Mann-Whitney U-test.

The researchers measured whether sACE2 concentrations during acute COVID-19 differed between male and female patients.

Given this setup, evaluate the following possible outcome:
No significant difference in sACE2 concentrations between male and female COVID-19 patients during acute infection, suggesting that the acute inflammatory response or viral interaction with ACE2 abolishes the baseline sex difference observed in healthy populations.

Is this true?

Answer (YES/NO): NO